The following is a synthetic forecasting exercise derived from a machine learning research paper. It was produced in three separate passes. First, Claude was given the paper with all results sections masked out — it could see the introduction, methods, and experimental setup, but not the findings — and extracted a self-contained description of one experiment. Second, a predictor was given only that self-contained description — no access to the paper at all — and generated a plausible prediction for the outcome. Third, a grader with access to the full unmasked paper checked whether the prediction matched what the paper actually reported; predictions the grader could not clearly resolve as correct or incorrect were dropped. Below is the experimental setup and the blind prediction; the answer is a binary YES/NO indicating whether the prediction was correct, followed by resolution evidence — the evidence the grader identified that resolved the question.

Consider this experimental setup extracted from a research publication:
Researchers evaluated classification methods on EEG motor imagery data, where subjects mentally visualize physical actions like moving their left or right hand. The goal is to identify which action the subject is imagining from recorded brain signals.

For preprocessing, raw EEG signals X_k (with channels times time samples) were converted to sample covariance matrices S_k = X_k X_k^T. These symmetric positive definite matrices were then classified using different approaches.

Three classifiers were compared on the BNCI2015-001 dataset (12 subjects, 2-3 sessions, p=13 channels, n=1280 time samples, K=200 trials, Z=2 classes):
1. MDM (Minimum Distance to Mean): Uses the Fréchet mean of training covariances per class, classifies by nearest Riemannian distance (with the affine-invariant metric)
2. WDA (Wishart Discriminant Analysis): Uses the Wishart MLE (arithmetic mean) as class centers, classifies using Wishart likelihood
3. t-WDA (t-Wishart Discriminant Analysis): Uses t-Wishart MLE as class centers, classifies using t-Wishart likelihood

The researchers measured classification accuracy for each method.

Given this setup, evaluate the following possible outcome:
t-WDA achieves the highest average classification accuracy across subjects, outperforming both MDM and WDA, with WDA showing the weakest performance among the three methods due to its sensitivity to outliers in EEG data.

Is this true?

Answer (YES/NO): NO